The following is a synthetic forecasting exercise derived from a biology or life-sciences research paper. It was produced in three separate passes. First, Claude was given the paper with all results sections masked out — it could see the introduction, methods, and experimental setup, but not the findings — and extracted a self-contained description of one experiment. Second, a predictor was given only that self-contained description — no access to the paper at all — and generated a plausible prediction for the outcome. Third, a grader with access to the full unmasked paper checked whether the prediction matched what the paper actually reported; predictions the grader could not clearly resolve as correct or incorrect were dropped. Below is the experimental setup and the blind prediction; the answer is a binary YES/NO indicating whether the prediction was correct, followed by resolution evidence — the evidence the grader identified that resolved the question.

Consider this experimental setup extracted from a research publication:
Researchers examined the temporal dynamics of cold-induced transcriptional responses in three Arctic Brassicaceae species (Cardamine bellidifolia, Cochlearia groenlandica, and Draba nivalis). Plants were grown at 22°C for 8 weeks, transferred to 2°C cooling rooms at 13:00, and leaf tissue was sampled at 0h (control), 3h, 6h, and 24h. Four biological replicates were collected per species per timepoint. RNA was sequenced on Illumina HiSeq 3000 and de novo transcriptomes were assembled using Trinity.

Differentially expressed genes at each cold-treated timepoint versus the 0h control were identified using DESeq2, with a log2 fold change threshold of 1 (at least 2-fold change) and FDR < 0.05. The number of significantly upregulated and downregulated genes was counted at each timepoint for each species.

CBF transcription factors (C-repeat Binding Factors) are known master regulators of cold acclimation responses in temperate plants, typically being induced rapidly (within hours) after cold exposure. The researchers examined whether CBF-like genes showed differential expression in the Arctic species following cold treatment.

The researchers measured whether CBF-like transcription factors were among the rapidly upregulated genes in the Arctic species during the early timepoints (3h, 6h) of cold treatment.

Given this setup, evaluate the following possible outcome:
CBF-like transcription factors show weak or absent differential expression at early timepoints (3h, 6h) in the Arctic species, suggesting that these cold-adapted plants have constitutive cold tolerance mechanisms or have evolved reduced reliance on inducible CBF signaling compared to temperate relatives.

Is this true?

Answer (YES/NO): NO